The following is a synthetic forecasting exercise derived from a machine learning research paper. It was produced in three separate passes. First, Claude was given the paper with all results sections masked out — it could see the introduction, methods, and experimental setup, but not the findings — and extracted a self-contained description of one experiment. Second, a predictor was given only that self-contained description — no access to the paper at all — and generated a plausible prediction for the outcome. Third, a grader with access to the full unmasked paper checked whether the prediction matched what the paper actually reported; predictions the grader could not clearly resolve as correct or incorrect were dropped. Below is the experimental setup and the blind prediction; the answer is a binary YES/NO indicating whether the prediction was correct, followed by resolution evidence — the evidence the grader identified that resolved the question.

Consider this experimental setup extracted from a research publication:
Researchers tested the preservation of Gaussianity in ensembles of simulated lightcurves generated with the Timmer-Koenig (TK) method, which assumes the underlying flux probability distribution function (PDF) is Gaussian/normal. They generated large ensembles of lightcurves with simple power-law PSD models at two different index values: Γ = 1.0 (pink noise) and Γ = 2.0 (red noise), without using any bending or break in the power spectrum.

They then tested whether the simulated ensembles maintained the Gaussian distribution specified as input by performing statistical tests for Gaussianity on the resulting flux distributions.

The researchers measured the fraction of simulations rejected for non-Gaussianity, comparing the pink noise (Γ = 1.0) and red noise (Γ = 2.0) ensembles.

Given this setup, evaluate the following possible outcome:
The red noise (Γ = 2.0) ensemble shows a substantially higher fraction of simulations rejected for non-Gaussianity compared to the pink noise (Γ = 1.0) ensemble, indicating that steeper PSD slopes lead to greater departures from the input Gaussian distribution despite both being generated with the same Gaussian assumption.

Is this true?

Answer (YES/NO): YES